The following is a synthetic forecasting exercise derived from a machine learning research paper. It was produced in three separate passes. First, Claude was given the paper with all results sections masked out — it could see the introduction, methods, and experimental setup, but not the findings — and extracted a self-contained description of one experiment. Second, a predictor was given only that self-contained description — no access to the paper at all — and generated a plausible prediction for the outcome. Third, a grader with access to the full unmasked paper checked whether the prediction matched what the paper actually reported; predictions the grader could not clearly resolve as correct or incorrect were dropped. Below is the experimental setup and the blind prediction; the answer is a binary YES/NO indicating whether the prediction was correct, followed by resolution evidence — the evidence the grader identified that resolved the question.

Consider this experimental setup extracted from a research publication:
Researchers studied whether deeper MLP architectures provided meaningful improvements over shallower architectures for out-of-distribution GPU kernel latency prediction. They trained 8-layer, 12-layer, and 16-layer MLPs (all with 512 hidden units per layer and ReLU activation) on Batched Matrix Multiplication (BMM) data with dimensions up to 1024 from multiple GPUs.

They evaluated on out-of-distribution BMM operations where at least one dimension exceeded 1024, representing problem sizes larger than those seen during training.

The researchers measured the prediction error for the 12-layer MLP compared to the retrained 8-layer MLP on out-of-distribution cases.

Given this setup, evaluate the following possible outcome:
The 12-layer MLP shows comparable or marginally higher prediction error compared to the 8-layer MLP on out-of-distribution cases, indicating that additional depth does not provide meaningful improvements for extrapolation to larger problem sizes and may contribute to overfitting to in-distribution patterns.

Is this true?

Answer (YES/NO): NO